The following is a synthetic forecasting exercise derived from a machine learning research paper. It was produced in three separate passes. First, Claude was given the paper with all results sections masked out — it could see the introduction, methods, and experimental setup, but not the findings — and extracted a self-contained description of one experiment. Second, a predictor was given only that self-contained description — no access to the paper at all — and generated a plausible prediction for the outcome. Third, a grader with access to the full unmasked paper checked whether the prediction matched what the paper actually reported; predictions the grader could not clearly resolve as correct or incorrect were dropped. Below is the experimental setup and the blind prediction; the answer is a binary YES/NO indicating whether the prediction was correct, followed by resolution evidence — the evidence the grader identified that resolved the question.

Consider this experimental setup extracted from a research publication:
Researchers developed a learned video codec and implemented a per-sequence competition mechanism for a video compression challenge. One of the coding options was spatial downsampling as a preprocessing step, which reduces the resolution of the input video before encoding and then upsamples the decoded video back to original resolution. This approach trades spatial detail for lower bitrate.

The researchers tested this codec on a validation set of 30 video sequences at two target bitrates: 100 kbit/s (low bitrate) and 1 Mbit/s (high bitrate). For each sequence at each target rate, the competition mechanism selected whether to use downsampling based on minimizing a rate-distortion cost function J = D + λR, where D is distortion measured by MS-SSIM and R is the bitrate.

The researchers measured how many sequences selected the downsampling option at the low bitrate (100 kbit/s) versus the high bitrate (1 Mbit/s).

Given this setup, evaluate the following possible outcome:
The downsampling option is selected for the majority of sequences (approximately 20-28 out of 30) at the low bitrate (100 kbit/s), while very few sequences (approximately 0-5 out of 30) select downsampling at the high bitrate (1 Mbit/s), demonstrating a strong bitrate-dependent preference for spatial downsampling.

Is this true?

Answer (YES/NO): NO